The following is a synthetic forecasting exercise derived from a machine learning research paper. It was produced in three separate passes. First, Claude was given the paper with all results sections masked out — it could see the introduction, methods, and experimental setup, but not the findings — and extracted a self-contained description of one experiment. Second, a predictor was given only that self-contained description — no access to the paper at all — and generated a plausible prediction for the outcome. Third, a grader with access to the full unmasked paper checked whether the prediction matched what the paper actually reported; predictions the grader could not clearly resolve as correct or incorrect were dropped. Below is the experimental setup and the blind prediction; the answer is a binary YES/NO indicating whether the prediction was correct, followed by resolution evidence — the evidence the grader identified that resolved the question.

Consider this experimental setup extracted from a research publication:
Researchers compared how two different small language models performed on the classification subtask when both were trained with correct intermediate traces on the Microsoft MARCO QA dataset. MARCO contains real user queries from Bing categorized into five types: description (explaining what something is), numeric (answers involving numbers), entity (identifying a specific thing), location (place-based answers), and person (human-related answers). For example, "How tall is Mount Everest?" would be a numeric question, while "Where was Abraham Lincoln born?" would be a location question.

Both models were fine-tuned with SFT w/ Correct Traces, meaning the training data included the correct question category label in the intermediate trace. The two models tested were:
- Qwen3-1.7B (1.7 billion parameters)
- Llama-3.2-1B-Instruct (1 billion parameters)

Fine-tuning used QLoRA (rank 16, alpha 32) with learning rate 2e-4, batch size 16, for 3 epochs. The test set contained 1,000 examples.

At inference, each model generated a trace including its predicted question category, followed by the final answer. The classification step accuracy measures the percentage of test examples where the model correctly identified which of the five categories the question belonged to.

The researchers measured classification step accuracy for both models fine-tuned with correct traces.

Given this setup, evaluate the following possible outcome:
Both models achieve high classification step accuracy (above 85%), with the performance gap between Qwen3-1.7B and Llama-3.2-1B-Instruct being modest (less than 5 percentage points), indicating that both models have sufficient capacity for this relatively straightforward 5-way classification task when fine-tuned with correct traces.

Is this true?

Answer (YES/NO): NO